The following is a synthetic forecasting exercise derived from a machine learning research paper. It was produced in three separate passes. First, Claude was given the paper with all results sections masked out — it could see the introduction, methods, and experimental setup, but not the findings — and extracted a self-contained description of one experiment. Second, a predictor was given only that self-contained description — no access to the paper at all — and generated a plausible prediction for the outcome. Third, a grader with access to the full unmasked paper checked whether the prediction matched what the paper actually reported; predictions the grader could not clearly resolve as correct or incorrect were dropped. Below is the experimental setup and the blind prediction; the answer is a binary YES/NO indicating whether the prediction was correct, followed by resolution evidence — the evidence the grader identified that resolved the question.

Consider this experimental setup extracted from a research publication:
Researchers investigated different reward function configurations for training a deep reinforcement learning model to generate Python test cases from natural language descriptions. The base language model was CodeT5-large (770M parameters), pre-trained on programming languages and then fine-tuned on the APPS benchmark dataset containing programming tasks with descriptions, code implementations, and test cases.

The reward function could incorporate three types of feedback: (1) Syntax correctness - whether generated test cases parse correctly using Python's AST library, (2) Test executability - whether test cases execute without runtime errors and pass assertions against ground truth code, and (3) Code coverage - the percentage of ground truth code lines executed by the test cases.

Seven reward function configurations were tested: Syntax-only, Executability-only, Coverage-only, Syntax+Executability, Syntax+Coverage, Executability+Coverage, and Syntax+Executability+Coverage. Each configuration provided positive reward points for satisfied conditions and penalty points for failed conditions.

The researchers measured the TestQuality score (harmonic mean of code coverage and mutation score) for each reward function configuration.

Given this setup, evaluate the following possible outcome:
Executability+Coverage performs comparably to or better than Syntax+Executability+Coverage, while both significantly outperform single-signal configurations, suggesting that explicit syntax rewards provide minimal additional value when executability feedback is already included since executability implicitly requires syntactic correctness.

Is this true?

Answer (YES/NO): NO